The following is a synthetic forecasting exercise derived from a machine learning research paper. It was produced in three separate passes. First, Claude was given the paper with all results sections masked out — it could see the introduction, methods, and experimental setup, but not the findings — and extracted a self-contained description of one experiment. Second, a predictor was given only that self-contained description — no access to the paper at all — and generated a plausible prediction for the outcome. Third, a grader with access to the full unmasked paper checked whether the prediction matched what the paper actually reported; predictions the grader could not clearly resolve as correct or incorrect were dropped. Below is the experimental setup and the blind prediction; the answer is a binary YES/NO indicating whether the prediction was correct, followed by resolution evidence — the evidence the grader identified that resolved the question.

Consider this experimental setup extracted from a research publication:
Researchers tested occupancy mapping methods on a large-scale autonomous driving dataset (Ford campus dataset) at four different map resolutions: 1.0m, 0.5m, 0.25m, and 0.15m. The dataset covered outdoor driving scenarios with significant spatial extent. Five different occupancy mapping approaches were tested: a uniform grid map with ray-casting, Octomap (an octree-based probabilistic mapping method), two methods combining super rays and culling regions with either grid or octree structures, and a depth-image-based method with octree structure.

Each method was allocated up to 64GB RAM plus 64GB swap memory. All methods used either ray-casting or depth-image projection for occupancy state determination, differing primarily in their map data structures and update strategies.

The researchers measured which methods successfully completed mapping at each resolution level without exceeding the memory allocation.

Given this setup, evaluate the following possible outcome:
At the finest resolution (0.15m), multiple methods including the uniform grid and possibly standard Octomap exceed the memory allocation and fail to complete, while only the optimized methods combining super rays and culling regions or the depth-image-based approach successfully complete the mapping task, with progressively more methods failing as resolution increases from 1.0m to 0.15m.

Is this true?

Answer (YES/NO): NO